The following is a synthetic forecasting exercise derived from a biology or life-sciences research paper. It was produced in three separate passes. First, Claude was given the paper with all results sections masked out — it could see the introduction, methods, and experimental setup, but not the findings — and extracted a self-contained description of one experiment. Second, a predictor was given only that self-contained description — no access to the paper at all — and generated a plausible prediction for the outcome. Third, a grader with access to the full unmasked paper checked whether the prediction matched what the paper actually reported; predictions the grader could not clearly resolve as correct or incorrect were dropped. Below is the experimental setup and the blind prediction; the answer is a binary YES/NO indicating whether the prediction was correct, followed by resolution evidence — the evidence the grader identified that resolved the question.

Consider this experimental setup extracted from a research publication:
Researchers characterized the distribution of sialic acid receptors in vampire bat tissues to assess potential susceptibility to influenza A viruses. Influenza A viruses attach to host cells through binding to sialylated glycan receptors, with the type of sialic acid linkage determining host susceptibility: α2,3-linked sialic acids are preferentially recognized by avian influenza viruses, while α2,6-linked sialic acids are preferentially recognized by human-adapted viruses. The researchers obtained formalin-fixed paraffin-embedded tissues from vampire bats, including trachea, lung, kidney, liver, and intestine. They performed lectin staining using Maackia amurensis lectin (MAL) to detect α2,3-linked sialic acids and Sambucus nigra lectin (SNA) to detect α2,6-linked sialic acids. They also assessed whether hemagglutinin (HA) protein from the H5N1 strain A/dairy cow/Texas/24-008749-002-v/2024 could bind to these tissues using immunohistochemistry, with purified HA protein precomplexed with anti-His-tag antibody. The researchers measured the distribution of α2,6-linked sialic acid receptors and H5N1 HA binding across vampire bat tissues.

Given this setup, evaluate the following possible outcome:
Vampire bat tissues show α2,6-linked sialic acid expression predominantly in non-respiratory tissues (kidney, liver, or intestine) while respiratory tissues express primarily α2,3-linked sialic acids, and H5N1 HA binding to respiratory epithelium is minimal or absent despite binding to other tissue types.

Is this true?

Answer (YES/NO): NO